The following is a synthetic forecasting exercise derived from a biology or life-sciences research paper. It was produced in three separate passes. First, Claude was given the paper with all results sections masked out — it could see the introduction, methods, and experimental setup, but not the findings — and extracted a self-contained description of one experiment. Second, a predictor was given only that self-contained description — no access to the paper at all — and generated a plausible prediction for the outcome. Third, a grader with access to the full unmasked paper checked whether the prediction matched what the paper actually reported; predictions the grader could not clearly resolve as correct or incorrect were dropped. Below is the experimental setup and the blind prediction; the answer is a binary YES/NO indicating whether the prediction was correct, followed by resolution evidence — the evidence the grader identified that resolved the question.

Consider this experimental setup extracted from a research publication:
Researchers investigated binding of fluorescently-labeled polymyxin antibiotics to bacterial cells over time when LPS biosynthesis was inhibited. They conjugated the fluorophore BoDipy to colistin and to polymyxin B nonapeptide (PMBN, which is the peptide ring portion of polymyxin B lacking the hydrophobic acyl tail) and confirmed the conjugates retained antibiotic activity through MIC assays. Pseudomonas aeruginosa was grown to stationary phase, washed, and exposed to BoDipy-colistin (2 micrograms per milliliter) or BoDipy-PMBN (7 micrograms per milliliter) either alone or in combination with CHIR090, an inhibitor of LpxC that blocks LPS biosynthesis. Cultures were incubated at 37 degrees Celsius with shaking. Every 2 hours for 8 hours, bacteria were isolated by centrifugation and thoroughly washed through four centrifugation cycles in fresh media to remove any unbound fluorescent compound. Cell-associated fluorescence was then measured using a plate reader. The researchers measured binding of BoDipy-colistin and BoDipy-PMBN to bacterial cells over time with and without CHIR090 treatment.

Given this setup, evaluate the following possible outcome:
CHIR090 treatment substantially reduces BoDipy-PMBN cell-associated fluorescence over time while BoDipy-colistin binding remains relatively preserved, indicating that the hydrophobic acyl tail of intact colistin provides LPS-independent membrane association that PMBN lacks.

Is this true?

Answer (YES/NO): NO